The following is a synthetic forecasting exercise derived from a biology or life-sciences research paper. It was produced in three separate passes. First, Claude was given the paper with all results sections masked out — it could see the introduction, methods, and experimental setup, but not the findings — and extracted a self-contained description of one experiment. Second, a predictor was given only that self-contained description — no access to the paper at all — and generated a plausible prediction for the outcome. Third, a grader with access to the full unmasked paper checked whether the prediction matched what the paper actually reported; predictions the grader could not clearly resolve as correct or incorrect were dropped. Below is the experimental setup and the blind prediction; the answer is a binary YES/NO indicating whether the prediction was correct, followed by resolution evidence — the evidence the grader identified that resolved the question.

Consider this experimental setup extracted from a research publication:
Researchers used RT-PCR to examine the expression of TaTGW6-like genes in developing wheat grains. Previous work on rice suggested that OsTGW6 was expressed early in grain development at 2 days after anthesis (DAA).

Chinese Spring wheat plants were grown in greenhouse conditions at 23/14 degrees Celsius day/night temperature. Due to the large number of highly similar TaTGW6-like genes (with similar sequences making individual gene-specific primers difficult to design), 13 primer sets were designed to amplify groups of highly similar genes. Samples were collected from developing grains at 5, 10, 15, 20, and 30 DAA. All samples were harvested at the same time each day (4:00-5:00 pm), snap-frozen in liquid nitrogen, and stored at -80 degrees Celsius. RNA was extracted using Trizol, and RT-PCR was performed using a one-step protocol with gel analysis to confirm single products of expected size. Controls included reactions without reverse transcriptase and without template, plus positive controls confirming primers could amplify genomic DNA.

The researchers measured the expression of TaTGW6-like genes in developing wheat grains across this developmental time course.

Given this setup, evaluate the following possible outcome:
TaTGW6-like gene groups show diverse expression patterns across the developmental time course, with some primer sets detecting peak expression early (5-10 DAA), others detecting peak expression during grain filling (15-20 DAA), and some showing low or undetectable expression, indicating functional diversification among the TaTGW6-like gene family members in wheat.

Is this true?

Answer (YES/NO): NO